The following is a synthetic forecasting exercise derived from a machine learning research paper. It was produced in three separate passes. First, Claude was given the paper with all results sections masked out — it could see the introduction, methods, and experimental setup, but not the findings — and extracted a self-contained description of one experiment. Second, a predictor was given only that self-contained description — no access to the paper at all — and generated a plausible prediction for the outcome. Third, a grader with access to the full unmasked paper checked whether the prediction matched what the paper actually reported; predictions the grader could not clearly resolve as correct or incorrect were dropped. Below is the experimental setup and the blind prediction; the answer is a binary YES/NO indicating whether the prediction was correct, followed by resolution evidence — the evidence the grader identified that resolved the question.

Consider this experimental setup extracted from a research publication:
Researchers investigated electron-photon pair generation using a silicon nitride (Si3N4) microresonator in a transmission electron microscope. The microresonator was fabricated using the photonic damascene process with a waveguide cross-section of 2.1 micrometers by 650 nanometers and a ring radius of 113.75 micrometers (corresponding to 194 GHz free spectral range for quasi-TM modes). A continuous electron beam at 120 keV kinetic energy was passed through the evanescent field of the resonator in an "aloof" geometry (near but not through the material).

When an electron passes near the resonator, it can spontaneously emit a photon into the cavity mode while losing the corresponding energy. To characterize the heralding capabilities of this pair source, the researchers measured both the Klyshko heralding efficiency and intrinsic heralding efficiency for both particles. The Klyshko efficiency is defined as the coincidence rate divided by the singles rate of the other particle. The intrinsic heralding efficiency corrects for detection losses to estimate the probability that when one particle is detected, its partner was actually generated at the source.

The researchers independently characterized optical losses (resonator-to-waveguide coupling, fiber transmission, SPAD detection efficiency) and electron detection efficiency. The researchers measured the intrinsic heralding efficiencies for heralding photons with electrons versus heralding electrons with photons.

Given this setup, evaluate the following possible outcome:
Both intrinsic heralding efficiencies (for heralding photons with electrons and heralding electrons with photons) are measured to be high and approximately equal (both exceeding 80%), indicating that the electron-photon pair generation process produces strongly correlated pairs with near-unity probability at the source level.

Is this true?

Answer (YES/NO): NO